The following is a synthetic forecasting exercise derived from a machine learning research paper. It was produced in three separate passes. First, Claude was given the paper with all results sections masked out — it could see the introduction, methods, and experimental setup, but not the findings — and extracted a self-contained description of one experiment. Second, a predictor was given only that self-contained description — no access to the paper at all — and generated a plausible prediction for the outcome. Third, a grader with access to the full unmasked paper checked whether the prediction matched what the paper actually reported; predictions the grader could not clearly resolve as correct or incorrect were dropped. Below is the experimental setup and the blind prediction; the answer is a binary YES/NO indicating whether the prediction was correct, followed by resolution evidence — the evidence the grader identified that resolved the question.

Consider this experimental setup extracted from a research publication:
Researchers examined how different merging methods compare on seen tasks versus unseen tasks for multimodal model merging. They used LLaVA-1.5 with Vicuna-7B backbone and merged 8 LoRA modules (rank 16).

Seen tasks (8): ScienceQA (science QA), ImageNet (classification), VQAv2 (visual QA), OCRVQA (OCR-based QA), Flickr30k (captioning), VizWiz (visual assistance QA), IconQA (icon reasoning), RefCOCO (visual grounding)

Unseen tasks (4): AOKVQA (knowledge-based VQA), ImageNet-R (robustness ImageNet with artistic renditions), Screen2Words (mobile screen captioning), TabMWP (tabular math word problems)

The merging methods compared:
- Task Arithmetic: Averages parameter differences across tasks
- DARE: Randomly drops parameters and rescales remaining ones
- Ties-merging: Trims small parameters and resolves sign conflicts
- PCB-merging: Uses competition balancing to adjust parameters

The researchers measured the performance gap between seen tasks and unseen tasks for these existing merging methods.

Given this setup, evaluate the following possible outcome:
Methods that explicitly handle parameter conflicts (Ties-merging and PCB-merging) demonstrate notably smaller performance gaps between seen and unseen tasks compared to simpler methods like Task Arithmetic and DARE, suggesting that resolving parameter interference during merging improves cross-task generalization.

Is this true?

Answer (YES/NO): NO